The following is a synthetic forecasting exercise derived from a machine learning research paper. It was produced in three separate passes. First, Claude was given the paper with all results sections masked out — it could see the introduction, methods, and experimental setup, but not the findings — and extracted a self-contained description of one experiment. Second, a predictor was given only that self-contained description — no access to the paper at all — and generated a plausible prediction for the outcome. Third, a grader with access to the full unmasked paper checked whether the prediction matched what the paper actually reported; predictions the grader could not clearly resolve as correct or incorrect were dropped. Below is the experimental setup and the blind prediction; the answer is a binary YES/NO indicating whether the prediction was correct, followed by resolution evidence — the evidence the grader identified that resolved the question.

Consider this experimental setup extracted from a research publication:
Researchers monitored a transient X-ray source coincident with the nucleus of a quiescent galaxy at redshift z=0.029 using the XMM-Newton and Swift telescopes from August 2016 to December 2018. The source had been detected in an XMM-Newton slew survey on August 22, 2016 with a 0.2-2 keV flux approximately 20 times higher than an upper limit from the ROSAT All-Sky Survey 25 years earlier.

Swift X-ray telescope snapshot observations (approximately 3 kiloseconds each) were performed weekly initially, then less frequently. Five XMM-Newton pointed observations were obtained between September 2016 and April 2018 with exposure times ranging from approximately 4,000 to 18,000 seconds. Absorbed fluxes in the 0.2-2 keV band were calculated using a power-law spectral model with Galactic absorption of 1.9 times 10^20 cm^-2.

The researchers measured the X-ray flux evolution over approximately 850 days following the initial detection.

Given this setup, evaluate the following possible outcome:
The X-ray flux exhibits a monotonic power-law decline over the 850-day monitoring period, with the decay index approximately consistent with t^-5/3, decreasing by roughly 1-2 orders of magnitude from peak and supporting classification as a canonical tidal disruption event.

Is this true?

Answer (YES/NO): NO